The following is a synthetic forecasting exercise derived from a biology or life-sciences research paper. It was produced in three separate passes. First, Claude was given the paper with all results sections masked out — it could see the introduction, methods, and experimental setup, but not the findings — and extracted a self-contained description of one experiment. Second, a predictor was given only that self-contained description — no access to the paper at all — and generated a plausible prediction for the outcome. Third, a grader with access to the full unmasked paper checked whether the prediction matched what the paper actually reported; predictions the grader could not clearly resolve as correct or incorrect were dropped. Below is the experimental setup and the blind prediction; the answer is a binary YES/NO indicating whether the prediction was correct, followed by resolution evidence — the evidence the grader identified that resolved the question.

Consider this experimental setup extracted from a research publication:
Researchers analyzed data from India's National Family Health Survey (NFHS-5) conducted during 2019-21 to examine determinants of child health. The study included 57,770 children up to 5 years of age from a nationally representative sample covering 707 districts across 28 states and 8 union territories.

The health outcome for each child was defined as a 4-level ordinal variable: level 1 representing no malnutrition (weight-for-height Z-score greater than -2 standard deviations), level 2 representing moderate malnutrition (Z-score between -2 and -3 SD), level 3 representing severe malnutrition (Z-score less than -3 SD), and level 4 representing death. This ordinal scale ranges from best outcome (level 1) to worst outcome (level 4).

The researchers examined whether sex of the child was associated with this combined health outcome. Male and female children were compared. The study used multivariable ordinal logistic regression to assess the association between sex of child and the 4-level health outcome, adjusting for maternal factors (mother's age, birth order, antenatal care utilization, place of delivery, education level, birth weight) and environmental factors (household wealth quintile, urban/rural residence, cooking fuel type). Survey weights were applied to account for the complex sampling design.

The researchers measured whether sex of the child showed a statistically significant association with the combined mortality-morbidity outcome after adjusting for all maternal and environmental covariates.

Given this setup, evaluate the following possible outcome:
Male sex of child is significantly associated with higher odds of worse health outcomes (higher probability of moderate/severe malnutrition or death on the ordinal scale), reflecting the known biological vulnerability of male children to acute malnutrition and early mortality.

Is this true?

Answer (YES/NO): NO